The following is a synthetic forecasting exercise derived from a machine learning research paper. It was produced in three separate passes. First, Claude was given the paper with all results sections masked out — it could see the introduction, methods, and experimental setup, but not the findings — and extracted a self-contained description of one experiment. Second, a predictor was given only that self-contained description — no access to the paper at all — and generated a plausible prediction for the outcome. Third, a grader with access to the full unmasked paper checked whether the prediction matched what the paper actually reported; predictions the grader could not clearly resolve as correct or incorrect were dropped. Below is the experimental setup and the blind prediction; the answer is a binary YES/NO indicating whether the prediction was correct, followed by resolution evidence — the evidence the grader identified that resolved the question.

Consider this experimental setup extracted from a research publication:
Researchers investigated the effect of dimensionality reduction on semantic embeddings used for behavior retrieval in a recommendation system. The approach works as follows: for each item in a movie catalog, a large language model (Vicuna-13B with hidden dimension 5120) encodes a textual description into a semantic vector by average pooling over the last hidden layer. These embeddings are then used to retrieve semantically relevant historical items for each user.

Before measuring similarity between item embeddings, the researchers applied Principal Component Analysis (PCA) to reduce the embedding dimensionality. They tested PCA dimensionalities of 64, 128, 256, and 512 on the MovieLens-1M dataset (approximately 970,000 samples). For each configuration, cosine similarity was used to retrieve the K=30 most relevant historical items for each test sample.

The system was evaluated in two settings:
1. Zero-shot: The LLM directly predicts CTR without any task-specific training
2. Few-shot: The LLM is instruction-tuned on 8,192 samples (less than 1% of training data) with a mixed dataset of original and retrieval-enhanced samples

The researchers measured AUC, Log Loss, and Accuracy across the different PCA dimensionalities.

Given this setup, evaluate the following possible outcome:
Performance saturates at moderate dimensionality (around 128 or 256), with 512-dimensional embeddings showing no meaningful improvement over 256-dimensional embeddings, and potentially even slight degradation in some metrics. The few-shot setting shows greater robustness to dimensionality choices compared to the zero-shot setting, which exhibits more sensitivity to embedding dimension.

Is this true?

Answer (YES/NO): NO